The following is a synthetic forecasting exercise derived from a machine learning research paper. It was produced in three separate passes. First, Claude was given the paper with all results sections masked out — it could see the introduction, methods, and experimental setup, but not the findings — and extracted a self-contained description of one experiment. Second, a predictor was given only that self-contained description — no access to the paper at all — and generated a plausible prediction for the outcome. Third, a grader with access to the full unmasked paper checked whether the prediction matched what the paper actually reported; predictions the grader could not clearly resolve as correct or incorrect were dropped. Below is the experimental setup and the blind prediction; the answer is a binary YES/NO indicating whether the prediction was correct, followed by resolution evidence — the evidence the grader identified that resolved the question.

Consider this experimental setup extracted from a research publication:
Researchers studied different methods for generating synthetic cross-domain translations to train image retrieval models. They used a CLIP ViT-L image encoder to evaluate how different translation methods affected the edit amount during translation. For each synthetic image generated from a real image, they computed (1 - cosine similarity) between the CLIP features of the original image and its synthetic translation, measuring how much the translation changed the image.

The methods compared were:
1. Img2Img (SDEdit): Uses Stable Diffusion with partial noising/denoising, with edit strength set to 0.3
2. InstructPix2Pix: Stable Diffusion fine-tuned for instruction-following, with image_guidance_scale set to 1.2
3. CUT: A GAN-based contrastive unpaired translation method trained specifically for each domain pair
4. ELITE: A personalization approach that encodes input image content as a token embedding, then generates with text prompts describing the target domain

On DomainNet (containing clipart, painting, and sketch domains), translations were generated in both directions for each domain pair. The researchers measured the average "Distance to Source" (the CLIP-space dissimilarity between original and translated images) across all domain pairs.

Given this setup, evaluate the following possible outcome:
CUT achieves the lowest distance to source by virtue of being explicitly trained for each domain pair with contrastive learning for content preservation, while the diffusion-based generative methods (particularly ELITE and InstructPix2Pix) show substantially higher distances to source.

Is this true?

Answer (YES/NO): NO